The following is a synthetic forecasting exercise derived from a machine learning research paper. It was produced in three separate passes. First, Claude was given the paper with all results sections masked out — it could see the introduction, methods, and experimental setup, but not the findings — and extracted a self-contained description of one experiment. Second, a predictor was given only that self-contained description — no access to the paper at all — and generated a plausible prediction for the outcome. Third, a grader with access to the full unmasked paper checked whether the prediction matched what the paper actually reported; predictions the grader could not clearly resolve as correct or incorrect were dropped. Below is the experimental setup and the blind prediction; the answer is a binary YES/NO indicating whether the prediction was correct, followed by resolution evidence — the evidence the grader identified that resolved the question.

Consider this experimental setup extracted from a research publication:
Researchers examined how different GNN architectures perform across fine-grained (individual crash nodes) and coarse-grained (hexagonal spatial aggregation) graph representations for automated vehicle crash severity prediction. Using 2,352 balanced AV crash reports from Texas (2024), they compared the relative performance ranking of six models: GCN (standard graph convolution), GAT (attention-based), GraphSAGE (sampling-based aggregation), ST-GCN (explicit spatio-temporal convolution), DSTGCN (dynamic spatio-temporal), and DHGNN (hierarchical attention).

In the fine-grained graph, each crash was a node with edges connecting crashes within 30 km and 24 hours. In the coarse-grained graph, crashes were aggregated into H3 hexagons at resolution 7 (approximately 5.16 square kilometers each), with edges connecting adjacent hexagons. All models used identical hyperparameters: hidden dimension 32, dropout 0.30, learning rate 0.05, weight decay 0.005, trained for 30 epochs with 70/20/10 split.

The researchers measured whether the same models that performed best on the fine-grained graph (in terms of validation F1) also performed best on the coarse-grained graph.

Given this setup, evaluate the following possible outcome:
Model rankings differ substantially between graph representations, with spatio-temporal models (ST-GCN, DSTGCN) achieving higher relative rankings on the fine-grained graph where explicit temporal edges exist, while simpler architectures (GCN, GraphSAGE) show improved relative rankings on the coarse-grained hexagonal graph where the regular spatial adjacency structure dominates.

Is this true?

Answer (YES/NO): NO